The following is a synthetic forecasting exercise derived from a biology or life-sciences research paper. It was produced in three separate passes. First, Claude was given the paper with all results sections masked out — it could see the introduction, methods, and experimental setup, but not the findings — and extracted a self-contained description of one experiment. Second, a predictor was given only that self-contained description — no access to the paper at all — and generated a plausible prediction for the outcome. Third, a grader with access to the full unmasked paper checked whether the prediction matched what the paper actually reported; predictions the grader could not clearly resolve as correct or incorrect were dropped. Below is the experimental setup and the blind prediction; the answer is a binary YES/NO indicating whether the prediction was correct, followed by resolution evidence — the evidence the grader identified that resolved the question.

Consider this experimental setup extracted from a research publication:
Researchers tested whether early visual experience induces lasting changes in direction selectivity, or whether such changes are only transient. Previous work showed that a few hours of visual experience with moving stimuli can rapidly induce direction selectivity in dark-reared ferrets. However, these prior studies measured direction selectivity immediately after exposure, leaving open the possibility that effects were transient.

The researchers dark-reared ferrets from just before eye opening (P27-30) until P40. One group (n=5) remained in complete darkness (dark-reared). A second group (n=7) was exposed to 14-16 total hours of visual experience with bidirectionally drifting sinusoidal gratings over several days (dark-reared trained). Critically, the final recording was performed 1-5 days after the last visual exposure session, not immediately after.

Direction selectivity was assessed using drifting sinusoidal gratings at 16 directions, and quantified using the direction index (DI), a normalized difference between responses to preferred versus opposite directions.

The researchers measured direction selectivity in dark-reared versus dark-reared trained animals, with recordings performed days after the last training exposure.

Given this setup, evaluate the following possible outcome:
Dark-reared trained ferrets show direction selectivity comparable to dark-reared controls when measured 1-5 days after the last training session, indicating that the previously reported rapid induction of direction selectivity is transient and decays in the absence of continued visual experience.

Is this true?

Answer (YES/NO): NO